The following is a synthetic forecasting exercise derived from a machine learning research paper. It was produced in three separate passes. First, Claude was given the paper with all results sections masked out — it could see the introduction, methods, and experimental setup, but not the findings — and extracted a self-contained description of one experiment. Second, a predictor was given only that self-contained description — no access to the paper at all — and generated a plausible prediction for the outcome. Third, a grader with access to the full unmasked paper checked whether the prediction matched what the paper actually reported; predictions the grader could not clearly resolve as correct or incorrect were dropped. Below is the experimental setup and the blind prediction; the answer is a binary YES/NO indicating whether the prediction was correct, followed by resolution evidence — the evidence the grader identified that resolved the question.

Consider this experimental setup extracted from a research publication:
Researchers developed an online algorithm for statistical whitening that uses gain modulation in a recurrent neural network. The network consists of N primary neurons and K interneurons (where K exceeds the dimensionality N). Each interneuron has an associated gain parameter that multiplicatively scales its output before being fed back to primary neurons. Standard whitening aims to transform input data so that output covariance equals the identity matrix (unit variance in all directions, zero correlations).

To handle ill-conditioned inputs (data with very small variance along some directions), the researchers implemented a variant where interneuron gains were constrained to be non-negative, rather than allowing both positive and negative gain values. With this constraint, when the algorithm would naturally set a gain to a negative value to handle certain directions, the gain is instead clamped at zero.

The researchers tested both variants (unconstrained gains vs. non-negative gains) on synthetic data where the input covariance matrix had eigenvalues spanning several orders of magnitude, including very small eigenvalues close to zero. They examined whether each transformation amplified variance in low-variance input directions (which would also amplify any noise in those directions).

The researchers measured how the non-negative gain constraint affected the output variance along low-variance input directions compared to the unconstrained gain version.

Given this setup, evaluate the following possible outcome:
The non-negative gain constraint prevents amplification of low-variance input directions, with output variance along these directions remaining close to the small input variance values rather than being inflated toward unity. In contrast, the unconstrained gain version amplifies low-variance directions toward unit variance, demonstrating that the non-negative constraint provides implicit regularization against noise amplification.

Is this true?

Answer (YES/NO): YES